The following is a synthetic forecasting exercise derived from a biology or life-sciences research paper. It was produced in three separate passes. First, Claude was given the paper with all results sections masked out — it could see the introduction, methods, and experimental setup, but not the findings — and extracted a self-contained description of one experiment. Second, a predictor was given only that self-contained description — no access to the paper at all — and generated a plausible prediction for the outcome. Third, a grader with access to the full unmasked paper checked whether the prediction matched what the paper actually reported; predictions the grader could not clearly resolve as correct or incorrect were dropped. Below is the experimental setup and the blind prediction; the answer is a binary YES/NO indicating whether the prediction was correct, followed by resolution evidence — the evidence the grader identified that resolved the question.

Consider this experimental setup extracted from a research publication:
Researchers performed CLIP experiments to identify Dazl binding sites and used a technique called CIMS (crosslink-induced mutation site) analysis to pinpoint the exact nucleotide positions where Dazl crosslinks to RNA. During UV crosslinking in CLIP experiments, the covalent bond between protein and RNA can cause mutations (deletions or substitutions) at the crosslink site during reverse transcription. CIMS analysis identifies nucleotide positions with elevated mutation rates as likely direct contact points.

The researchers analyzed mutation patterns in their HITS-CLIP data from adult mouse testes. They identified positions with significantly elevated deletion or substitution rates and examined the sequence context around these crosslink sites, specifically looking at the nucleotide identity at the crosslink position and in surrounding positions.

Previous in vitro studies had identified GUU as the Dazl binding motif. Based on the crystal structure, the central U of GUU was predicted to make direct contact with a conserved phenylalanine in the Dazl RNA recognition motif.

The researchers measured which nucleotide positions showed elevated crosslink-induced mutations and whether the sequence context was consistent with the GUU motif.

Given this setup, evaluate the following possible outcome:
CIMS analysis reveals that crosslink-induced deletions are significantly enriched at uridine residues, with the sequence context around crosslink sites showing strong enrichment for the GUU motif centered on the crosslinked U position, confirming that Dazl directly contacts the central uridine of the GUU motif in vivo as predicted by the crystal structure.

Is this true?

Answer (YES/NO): YES